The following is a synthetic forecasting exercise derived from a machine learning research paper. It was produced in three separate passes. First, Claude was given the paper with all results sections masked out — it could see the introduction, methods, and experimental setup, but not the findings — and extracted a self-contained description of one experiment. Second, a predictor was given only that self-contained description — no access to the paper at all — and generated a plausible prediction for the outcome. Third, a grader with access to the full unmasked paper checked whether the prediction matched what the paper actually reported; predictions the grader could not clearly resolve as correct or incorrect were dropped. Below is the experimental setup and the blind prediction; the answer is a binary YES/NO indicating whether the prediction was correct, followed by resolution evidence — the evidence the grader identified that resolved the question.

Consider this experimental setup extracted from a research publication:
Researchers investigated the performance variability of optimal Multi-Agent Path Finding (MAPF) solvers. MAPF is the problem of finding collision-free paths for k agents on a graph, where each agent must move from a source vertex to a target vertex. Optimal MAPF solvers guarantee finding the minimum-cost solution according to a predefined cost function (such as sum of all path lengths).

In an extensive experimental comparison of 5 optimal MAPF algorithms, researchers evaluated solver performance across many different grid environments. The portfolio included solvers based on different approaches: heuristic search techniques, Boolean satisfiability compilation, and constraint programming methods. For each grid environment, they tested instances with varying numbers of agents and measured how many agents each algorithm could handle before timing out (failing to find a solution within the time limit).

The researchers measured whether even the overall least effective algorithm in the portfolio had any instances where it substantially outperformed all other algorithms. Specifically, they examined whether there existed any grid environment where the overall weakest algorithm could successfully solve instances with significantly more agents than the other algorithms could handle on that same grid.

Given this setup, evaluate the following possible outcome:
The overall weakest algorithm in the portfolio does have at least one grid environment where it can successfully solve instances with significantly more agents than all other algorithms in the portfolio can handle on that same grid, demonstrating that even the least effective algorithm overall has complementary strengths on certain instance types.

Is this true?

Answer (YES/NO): YES